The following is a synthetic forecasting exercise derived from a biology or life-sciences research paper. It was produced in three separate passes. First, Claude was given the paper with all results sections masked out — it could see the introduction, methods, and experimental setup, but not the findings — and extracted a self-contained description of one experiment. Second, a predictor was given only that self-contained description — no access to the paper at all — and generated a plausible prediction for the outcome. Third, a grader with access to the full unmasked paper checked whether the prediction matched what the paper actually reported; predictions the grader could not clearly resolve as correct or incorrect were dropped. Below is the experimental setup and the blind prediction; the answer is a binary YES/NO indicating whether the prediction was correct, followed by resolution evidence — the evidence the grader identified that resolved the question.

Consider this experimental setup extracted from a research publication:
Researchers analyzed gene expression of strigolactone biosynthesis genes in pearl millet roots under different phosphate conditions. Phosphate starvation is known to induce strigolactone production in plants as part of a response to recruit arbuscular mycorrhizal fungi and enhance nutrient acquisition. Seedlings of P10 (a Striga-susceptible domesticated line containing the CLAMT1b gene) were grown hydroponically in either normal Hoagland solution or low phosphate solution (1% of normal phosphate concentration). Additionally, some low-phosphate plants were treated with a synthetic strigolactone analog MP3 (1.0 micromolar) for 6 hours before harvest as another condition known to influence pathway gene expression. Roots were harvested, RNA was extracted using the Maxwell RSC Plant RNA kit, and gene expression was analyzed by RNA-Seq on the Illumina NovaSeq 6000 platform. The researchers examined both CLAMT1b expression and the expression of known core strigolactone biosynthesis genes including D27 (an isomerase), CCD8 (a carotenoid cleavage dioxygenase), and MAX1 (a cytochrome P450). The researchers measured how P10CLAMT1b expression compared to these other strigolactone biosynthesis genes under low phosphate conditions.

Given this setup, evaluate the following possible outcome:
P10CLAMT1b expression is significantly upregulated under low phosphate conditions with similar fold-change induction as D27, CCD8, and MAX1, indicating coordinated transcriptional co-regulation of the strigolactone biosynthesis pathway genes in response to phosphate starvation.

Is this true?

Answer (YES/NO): YES